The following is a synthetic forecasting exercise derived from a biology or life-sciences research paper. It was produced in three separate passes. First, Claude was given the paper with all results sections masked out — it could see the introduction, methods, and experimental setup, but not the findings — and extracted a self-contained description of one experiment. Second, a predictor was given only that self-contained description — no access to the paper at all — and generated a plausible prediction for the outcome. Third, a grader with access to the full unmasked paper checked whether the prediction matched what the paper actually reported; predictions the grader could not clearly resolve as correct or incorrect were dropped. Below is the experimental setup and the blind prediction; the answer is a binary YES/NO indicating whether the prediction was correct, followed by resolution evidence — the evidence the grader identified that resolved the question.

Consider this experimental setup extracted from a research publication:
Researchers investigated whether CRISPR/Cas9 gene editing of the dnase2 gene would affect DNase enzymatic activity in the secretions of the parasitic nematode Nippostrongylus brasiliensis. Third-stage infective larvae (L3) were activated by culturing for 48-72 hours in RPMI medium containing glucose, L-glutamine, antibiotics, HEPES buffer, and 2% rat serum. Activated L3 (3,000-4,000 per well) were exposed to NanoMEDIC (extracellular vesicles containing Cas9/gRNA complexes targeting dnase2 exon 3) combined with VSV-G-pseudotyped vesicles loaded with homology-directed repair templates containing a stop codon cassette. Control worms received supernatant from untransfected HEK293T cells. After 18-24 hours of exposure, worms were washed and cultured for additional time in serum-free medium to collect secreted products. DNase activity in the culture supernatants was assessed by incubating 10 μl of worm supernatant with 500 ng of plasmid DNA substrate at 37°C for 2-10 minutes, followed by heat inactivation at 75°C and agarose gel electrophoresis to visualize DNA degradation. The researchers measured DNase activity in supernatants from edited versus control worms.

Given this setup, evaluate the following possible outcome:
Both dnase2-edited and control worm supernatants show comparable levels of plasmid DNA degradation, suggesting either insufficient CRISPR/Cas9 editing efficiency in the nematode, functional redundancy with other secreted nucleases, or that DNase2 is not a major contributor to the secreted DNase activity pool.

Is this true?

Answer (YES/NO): NO